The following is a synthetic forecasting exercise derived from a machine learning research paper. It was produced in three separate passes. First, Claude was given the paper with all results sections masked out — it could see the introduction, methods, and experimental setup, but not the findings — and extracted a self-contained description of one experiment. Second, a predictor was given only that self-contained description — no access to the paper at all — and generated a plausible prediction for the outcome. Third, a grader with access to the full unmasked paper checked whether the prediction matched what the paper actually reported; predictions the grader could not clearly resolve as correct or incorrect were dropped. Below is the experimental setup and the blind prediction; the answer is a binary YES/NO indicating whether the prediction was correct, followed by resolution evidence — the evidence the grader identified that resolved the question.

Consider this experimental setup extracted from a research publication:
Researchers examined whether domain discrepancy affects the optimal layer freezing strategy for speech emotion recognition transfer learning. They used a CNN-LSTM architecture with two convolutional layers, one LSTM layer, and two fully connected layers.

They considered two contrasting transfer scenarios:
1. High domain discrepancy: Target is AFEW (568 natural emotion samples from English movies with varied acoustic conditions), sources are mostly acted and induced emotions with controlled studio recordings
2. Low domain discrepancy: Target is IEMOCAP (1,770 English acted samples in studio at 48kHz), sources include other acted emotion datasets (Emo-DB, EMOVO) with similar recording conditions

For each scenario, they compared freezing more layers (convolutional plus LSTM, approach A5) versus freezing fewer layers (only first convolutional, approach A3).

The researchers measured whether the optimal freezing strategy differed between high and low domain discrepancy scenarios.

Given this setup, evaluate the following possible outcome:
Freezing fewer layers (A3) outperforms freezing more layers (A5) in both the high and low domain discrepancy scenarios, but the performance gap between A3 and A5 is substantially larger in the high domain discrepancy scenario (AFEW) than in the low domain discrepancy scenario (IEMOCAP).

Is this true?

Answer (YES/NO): NO